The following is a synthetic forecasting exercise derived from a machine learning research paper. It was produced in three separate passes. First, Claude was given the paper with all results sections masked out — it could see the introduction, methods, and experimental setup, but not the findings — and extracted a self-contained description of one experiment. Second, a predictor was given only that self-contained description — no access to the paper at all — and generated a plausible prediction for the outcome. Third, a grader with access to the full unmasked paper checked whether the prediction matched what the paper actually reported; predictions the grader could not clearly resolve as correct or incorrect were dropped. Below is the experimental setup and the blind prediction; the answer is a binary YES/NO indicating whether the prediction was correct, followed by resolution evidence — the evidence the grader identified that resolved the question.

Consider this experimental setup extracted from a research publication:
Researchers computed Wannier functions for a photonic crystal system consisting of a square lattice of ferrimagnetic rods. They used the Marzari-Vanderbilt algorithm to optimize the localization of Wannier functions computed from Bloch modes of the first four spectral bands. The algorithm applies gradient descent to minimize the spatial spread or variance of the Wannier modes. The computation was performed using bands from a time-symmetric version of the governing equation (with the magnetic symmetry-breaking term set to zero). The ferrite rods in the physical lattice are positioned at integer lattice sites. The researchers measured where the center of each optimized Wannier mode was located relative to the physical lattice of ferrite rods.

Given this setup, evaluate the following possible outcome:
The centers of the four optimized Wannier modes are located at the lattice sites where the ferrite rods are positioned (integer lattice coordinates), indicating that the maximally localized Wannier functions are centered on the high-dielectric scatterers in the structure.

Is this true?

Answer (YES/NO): NO